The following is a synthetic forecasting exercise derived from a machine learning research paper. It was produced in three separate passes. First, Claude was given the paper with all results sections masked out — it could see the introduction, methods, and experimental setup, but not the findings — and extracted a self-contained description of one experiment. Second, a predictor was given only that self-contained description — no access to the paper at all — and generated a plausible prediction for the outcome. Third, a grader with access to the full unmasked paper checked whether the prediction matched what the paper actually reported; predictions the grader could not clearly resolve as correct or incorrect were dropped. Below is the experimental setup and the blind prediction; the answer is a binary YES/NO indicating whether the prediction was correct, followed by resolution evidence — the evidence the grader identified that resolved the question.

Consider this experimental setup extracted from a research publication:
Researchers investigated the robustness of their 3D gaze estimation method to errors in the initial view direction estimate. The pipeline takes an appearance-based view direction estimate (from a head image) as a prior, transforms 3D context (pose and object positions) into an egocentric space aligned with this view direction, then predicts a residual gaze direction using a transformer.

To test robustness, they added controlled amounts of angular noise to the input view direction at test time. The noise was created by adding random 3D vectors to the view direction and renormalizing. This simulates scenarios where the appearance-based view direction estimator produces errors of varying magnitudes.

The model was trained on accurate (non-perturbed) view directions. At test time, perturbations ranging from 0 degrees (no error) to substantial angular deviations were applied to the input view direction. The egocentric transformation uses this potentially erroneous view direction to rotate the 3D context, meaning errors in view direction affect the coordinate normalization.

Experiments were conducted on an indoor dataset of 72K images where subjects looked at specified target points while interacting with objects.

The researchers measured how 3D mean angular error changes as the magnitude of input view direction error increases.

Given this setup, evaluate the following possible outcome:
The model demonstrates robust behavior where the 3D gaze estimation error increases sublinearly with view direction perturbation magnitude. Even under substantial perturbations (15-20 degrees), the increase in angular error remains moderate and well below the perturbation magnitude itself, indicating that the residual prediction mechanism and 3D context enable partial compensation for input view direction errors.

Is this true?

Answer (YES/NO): YES